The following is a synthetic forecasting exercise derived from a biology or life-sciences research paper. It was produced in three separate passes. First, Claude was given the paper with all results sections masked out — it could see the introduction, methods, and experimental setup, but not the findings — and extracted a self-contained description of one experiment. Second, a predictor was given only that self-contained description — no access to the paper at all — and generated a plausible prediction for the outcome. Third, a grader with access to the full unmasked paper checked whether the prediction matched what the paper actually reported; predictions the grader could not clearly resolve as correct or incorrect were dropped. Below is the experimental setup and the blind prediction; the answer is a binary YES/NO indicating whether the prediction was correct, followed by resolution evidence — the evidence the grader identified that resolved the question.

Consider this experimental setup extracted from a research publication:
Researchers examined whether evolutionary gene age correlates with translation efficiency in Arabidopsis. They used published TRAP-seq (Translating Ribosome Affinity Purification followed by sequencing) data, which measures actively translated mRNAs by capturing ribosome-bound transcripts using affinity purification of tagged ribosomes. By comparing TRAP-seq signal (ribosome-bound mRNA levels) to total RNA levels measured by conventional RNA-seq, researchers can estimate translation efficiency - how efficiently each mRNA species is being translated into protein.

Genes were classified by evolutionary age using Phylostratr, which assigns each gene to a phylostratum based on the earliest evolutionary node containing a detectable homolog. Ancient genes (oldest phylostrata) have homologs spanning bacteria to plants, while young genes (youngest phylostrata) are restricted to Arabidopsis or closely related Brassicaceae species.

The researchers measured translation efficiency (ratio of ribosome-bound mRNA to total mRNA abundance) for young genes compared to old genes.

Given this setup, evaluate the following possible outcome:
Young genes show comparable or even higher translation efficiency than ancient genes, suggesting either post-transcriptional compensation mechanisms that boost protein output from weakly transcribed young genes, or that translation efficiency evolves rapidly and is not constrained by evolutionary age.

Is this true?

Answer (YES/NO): NO